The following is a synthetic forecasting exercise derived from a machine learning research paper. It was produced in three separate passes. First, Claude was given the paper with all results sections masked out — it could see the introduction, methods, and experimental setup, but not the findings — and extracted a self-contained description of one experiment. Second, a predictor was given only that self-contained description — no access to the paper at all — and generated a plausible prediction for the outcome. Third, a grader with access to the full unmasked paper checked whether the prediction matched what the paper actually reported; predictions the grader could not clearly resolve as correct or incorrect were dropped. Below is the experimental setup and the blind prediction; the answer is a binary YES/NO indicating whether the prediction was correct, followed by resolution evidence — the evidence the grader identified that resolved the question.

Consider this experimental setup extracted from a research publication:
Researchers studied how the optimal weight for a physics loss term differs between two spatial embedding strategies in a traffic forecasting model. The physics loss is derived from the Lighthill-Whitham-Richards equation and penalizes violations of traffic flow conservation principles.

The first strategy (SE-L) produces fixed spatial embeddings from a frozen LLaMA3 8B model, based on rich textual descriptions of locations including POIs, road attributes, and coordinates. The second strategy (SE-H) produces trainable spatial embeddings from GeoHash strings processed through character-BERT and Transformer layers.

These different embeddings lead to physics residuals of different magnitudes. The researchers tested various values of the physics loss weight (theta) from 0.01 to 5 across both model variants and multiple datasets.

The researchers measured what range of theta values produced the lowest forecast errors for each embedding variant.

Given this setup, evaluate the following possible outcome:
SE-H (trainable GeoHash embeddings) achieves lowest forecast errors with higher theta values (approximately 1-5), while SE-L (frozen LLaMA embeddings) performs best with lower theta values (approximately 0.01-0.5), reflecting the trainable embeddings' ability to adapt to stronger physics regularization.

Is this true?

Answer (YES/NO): NO